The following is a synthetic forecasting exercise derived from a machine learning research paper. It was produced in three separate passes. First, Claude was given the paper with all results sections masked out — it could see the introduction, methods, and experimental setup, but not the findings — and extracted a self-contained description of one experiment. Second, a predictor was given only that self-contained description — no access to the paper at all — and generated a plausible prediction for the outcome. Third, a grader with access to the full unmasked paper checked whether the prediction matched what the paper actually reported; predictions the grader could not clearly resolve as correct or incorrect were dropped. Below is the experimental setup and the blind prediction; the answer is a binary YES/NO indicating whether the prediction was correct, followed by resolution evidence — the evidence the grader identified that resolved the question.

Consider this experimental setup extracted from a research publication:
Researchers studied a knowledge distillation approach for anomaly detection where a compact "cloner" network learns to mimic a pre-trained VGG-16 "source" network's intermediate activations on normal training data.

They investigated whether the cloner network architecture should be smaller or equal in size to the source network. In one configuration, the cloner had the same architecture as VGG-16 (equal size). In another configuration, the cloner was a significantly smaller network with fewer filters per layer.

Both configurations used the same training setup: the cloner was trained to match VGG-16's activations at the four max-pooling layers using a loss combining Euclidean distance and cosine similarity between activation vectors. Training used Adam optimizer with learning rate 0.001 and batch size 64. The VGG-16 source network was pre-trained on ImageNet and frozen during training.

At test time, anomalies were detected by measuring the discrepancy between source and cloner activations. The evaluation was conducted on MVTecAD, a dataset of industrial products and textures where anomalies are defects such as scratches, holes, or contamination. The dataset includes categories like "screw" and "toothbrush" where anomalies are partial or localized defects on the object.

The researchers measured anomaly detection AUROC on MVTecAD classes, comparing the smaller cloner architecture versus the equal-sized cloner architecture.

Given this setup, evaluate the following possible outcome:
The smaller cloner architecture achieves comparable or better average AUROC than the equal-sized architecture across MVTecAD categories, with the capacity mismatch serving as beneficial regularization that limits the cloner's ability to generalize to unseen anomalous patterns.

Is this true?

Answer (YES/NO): YES